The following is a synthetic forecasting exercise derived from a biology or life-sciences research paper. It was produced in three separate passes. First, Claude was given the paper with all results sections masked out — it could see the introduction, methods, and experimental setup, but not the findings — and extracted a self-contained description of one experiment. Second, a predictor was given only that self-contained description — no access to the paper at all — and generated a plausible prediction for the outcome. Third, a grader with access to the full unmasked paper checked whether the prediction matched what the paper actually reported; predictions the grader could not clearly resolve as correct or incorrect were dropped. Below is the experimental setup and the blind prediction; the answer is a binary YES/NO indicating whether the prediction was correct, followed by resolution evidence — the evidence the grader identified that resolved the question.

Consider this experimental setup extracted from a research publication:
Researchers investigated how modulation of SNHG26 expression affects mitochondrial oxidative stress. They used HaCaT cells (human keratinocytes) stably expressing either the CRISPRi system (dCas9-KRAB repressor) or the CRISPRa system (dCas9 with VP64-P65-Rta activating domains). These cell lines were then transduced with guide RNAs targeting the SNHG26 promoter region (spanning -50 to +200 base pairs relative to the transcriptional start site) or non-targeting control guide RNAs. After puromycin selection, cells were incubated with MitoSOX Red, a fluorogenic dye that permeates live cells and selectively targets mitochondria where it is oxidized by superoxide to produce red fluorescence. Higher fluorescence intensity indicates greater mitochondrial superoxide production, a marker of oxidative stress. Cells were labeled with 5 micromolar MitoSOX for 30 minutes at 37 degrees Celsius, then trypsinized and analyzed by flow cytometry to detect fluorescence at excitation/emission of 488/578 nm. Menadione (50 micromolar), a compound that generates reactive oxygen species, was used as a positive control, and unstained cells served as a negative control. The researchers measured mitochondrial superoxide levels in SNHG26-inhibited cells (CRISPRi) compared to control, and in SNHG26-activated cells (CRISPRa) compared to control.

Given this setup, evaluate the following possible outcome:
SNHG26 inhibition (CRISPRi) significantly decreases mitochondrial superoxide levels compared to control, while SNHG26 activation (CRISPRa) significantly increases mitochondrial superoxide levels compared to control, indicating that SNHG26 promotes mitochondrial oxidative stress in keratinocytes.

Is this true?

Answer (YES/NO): NO